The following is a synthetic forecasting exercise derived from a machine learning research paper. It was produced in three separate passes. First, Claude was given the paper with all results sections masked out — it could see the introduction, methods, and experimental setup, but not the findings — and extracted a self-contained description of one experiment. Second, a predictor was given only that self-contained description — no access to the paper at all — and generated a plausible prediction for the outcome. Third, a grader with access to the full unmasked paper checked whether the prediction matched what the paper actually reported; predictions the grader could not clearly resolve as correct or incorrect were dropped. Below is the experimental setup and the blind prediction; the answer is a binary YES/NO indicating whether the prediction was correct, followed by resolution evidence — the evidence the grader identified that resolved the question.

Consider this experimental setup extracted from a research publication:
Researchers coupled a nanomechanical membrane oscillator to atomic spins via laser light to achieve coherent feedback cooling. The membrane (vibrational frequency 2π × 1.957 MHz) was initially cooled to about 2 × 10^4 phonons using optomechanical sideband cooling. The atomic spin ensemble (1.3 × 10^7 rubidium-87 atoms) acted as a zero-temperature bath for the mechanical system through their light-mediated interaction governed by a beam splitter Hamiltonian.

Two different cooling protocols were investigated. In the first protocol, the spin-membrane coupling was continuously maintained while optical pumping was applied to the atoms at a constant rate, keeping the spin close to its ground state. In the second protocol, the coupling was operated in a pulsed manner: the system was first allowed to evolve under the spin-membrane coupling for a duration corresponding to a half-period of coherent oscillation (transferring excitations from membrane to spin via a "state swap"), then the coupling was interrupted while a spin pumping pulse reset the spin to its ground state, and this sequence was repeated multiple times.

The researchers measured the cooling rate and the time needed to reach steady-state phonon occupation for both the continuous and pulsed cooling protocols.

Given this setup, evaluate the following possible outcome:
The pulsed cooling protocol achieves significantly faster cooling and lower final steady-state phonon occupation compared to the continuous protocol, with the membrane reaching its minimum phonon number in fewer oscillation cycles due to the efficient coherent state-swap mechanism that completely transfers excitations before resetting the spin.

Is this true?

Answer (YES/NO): NO